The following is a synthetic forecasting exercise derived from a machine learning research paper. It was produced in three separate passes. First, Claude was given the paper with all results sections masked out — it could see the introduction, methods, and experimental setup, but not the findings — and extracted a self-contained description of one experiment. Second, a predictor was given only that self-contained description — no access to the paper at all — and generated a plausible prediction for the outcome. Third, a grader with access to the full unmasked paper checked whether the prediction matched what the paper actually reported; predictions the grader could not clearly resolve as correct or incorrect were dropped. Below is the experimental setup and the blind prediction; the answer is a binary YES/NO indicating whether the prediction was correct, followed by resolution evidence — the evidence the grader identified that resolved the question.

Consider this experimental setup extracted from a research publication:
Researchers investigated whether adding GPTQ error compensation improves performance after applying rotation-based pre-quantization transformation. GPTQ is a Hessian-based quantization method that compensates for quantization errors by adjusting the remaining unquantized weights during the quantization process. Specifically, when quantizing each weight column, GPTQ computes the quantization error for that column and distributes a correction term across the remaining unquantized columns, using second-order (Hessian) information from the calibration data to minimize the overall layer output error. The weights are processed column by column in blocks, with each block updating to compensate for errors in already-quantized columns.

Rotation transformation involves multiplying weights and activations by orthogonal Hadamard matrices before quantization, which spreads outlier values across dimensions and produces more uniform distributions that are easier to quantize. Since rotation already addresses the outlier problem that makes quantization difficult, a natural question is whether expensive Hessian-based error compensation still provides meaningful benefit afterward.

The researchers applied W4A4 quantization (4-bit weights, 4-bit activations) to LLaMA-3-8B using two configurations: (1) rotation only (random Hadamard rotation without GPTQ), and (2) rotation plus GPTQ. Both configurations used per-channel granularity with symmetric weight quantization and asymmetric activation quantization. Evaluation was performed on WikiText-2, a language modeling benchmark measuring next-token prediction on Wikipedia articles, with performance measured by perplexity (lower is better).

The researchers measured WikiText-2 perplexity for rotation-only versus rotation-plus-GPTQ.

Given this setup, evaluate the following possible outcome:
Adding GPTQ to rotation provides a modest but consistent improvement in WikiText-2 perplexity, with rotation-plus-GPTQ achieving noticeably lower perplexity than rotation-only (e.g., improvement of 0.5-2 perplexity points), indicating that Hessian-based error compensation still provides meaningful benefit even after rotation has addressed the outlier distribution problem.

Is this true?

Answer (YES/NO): NO